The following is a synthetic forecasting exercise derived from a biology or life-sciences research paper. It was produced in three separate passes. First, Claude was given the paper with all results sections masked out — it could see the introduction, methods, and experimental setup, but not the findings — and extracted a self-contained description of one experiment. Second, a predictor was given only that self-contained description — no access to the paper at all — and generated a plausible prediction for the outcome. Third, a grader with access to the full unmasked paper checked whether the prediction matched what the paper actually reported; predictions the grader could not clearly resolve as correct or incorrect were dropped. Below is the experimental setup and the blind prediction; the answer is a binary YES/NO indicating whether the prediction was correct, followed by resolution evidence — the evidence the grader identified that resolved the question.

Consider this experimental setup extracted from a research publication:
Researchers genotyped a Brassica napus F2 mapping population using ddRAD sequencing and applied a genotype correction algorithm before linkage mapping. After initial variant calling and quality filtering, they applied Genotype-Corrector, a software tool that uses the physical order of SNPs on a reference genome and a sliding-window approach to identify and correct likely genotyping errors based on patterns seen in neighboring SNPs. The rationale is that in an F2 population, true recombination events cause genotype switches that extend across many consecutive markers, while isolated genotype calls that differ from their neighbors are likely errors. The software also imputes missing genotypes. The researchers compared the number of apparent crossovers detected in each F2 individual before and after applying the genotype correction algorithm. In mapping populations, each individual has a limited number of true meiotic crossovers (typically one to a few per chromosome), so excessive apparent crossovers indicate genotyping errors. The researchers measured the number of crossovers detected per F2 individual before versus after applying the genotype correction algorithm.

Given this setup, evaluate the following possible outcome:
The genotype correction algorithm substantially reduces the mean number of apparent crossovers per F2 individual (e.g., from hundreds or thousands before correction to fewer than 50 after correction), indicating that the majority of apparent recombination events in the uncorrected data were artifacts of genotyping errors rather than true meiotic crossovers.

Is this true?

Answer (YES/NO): YES